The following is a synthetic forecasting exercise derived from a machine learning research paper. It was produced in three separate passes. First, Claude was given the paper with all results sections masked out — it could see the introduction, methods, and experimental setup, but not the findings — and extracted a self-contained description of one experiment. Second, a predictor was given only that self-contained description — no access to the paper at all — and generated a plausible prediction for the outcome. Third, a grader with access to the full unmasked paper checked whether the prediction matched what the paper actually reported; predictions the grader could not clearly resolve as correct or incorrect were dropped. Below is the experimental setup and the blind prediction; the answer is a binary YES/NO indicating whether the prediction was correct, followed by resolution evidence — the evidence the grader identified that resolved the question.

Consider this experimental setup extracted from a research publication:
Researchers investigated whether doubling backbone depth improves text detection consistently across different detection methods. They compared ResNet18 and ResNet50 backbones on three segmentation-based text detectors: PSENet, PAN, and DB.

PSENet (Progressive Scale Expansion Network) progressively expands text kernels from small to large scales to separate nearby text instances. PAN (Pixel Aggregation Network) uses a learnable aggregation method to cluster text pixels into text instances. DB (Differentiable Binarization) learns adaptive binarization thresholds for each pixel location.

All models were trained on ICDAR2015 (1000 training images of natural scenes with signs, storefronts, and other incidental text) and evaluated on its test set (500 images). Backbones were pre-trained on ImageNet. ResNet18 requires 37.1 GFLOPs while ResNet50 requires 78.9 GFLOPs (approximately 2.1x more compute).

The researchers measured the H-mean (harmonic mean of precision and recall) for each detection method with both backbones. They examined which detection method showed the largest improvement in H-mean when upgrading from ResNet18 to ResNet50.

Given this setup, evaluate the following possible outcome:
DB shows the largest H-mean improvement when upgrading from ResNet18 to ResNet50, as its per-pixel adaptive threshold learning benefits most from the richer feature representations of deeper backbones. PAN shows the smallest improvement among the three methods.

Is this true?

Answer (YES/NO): NO